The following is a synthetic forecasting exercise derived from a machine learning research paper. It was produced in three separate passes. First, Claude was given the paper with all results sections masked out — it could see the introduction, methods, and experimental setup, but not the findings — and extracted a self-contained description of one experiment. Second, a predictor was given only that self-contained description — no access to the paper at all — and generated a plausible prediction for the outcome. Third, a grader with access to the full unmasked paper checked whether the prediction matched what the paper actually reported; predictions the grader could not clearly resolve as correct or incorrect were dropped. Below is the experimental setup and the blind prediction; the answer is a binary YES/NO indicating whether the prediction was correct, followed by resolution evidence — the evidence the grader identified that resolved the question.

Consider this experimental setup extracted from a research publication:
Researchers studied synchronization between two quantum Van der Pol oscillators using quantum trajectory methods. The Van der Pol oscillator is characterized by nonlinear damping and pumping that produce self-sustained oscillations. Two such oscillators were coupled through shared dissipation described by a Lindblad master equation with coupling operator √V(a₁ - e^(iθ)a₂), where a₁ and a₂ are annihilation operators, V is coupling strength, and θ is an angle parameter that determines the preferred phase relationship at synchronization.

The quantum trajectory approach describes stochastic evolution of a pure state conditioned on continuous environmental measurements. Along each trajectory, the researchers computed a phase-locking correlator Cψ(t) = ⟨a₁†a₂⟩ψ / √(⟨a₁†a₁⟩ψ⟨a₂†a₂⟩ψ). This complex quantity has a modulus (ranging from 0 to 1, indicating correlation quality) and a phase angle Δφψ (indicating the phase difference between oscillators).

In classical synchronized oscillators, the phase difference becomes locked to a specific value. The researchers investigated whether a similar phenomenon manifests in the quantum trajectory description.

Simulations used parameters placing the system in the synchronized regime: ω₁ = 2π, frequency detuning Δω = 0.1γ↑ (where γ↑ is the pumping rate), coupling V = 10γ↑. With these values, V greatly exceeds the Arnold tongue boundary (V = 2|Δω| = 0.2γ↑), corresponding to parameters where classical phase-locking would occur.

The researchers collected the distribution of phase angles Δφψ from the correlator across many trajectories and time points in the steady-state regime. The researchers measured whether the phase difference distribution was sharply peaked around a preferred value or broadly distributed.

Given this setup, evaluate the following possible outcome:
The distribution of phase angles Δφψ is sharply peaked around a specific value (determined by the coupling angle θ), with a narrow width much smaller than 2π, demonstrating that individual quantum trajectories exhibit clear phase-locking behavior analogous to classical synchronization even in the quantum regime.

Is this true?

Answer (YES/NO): NO